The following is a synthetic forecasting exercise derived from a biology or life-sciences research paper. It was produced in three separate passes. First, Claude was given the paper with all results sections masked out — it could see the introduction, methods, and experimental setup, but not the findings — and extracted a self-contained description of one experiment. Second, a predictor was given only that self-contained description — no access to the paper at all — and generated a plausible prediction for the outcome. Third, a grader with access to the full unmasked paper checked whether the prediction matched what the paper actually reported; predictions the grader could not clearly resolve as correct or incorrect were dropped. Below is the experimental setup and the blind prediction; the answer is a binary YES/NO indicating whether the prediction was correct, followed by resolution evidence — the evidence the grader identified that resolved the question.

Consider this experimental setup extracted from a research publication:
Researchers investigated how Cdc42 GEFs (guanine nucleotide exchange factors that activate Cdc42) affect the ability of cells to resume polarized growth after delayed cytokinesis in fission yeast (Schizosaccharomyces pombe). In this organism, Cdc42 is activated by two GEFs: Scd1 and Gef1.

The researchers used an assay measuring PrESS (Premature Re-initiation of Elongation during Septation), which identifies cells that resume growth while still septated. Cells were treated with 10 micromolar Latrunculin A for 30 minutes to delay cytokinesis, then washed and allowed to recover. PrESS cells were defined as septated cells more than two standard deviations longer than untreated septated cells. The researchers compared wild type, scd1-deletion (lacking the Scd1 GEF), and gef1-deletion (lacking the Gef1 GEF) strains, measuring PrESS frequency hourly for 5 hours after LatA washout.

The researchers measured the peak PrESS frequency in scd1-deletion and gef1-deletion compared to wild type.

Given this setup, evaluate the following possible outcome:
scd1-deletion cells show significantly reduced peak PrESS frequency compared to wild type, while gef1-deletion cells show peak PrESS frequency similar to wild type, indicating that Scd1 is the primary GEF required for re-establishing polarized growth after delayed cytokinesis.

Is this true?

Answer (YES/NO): NO